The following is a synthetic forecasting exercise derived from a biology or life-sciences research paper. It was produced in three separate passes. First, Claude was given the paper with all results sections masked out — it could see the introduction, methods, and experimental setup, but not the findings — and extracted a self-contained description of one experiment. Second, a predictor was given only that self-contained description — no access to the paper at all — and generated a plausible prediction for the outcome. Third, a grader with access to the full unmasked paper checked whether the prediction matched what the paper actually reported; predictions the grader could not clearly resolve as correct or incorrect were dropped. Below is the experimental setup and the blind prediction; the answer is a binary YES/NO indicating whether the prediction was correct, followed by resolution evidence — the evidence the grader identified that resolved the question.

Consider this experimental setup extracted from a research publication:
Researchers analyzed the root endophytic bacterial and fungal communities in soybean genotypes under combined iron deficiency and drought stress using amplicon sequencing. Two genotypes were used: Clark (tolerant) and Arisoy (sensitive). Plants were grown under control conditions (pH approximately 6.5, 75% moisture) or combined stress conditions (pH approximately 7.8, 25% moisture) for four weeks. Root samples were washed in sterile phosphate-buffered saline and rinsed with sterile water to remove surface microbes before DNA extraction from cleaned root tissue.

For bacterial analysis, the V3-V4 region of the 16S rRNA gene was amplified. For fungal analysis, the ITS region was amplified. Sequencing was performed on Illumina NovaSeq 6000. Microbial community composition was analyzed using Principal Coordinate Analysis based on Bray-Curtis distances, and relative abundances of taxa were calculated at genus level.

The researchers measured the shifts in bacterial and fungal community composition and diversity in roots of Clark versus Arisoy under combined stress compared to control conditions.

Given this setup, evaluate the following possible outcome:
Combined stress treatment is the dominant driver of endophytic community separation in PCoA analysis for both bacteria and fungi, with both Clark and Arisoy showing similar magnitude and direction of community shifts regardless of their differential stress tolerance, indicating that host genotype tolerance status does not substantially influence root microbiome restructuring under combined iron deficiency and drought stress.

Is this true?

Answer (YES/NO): NO